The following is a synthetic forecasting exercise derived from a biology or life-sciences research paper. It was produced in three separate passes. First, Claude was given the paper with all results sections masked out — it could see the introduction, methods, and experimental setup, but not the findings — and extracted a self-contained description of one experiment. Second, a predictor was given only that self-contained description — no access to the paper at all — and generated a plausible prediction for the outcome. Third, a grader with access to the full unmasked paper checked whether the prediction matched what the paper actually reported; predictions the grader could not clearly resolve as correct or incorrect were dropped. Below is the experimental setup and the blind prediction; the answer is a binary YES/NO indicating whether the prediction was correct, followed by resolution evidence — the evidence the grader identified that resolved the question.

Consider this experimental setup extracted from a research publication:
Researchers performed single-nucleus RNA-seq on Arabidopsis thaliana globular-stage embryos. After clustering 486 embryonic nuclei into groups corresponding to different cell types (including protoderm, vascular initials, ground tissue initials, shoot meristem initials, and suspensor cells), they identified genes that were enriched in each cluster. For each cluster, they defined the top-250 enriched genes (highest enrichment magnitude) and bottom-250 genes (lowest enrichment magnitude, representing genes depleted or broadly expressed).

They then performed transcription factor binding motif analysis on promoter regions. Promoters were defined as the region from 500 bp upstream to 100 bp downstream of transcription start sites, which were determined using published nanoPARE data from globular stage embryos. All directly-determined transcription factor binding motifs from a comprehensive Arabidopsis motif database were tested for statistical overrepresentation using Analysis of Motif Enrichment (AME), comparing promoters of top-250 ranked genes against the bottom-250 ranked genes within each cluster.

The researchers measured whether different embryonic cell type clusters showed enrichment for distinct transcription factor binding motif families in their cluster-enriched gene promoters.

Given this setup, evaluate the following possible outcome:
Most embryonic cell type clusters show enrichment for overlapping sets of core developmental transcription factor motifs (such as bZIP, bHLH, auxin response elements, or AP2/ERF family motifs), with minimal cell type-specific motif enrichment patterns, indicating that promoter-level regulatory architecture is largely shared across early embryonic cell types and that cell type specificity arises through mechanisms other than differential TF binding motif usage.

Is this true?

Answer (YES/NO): NO